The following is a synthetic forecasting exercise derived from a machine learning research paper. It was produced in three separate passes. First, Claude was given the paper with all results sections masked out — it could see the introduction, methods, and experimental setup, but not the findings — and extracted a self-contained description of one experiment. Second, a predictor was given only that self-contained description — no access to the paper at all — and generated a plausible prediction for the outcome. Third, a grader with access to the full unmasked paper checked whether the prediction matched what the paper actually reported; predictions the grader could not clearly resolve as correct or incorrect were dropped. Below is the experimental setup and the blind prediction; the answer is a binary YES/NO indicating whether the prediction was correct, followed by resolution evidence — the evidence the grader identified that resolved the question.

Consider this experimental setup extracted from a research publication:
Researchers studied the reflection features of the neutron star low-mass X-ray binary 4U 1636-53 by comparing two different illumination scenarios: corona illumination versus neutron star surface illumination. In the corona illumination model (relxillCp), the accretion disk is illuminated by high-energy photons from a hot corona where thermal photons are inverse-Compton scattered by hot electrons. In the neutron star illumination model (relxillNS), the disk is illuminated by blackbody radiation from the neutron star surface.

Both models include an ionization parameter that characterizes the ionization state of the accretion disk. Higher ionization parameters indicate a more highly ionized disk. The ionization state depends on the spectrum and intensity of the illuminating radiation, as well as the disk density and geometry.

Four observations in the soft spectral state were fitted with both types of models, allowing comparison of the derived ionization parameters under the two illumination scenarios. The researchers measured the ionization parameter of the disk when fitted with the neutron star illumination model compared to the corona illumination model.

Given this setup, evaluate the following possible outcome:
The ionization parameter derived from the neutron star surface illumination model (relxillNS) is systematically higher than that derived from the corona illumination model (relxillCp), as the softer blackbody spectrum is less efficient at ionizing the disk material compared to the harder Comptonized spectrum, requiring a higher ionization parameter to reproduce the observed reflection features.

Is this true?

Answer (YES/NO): NO